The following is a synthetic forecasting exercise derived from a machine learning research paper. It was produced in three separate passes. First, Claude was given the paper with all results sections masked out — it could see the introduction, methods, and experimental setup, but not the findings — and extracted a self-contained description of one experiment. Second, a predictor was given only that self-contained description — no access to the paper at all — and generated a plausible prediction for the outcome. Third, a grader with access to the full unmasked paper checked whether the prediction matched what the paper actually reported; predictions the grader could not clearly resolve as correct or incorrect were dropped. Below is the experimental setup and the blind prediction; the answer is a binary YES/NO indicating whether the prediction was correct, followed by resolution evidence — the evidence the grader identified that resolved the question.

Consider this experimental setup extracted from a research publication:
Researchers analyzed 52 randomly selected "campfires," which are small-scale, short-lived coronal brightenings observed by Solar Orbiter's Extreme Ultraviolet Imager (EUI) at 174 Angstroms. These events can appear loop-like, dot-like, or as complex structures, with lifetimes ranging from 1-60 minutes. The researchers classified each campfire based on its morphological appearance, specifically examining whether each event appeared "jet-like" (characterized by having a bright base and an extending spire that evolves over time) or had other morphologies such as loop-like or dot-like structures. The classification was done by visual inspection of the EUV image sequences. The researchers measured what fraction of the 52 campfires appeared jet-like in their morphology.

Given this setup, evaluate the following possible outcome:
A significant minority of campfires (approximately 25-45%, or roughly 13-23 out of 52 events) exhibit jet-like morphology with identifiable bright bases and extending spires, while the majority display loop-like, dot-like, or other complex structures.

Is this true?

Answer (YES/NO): NO